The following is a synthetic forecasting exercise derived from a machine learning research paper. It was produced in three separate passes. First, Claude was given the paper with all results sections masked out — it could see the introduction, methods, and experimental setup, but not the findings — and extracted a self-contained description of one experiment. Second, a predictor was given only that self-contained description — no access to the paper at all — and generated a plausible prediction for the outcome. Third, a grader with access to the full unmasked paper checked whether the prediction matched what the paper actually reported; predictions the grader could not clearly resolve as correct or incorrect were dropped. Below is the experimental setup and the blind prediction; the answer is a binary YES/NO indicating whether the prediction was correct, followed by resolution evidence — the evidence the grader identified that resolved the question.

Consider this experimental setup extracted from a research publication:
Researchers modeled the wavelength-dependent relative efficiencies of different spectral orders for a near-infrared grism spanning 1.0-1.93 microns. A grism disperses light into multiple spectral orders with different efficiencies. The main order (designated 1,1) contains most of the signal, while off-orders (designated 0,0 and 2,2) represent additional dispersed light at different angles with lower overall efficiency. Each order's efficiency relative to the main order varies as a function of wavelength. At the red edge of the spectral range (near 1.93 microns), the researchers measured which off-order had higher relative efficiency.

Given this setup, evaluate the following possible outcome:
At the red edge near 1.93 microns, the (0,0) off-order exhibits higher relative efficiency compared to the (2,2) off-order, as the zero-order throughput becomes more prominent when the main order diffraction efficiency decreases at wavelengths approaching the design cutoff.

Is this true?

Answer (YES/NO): YES